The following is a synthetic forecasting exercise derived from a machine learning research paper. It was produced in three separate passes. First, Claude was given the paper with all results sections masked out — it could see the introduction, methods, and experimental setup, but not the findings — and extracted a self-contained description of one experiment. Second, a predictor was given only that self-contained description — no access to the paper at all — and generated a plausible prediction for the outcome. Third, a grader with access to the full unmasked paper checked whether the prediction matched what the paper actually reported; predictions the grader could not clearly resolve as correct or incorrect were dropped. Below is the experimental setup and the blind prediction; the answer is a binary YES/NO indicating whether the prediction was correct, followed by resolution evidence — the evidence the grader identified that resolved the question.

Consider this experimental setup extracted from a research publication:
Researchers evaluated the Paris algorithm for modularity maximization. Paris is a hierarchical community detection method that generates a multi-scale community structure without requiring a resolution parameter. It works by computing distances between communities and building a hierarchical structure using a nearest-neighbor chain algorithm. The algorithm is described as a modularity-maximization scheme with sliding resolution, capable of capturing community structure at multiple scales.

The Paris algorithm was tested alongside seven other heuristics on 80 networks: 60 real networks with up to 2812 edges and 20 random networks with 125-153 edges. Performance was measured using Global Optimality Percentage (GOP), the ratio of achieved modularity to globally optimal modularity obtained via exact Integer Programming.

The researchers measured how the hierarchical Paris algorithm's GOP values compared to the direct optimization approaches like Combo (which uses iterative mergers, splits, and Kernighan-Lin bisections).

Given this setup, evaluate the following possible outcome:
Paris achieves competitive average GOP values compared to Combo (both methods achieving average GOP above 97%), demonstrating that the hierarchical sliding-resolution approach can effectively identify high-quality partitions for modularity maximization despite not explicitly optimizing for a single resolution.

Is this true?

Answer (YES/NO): NO